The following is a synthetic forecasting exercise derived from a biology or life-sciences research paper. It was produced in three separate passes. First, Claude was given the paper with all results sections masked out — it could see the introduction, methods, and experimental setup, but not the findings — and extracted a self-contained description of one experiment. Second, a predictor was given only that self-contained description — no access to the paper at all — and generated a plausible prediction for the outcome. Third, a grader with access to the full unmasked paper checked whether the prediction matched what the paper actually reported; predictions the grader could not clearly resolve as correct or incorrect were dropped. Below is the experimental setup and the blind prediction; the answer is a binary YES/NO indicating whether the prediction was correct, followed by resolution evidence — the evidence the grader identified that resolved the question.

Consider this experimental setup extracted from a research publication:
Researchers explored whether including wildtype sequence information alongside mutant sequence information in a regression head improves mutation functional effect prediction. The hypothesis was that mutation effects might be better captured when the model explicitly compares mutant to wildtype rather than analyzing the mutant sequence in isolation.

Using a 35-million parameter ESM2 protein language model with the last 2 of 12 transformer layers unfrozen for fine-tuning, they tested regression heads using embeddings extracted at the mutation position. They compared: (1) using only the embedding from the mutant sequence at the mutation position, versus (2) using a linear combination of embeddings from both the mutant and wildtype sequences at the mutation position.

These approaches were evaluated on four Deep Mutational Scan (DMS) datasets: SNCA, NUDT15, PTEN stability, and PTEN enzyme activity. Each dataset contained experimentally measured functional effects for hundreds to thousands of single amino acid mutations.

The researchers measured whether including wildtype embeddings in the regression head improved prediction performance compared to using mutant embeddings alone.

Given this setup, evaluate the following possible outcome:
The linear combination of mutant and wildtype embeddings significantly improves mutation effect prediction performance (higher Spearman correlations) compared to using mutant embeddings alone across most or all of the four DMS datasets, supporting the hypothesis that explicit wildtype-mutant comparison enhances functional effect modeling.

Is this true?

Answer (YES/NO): NO